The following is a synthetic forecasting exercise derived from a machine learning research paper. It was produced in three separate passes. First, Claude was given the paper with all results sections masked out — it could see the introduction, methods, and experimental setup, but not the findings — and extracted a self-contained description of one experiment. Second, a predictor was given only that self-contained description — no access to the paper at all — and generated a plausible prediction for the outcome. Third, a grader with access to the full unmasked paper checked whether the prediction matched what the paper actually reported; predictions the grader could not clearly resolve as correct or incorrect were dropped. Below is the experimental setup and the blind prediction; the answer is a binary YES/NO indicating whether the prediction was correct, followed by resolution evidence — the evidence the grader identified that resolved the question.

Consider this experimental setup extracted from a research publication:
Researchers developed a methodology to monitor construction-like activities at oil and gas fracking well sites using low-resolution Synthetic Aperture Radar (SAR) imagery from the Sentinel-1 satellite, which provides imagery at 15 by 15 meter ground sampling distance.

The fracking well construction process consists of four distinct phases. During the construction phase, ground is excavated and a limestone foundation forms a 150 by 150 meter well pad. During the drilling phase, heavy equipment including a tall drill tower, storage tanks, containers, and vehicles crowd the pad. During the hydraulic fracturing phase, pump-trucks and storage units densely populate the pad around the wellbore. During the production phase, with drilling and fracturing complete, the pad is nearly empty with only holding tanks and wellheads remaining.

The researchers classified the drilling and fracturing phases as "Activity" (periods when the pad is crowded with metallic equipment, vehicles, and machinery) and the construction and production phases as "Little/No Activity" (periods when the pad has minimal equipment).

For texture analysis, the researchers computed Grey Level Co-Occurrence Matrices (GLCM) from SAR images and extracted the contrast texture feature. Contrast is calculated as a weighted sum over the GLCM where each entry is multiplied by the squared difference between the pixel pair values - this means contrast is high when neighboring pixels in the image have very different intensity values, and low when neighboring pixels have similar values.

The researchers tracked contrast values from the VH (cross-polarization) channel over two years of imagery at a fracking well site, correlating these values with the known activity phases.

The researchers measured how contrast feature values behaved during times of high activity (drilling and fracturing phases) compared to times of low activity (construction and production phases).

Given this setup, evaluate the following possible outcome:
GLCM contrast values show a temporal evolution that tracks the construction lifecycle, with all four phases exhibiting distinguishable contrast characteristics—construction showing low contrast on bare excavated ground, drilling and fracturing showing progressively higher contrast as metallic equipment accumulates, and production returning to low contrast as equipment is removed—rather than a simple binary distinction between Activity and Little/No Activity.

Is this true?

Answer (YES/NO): NO